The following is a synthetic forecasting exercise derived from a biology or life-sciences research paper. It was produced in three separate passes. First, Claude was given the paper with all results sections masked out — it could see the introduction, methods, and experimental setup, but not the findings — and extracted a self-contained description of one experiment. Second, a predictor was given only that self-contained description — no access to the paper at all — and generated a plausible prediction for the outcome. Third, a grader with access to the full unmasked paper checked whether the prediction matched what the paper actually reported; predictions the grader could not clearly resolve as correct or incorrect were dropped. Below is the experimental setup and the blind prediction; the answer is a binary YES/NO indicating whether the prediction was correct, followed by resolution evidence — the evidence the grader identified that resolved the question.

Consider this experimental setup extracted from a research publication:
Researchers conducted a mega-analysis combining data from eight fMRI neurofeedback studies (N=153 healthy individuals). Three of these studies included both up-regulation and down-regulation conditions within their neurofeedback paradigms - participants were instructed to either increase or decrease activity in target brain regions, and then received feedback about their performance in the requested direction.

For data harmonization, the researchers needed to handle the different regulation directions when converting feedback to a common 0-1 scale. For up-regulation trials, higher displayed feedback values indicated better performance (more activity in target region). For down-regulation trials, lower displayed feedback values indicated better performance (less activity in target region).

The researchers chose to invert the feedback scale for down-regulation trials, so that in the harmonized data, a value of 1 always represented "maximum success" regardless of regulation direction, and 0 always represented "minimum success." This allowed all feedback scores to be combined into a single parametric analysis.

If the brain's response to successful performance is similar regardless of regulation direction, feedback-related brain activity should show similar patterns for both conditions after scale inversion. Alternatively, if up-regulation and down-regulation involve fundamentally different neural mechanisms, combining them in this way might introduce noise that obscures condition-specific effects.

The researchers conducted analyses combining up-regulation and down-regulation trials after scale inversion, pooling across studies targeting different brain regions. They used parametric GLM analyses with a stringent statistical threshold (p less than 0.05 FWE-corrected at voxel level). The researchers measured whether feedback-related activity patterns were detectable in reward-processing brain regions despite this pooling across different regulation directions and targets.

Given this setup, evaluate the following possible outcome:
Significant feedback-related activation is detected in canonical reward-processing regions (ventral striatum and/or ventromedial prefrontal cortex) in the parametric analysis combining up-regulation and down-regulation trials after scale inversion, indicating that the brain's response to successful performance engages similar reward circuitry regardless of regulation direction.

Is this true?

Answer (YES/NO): YES